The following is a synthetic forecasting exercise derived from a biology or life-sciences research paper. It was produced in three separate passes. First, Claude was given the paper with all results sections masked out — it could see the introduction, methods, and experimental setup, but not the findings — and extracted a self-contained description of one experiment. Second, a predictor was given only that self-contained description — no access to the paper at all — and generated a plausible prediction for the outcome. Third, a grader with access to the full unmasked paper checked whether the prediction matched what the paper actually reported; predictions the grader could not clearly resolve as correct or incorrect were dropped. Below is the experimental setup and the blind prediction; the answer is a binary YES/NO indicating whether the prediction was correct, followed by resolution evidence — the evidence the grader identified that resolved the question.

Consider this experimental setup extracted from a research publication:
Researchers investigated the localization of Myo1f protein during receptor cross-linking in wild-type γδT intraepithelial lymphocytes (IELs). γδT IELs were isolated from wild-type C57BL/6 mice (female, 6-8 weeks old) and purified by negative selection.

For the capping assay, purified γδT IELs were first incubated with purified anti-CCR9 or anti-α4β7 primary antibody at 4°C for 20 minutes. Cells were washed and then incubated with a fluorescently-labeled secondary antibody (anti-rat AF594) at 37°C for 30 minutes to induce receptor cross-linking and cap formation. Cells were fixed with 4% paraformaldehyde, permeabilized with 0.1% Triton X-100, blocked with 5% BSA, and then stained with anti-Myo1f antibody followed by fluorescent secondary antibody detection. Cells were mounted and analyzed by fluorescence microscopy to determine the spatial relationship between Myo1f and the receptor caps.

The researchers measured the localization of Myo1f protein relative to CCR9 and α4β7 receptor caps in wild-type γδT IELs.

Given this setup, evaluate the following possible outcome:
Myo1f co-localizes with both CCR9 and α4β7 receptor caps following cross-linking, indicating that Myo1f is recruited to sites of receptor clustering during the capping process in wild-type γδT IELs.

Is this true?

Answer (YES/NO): YES